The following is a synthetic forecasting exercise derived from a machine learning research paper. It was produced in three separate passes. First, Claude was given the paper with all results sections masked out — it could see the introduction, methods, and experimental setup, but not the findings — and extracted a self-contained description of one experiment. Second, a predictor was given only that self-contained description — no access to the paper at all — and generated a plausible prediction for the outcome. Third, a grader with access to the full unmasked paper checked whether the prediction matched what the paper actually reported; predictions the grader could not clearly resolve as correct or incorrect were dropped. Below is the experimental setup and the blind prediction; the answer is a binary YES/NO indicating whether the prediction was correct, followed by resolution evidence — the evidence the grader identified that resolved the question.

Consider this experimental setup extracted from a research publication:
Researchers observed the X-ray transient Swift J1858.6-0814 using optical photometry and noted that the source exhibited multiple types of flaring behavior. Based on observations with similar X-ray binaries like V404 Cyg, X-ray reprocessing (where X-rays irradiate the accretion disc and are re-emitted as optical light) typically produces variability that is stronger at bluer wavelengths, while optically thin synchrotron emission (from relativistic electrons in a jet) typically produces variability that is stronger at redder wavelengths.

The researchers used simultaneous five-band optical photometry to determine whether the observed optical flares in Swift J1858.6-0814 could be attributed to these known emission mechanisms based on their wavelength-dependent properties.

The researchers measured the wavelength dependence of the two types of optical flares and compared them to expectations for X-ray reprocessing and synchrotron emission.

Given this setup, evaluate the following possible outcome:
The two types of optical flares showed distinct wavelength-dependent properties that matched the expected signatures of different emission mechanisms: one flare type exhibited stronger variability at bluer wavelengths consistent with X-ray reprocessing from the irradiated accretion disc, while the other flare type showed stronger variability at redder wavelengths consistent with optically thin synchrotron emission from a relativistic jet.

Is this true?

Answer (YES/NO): YES